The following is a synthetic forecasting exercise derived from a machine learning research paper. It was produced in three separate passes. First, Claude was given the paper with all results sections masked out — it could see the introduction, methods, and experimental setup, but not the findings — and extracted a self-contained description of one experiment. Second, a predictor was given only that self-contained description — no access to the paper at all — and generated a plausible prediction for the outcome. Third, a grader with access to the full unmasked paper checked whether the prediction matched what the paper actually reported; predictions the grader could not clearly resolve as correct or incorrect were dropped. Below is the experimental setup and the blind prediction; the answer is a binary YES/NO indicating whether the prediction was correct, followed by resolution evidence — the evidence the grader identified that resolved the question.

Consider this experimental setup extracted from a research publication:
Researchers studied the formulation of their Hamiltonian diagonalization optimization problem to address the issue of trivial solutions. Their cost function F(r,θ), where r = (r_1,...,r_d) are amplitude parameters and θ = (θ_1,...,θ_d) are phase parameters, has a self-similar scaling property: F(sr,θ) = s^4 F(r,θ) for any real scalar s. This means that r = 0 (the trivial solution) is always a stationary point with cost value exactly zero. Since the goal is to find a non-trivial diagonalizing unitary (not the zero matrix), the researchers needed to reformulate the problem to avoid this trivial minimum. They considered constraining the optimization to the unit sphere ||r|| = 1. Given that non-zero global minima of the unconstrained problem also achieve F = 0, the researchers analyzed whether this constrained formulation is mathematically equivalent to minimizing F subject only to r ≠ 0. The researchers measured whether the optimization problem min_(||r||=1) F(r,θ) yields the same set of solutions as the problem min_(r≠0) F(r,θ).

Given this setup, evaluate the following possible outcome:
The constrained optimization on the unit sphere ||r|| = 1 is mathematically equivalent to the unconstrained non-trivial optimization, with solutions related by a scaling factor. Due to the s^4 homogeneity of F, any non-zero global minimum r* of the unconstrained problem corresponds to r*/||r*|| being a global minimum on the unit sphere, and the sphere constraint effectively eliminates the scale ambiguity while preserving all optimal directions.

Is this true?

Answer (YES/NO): YES